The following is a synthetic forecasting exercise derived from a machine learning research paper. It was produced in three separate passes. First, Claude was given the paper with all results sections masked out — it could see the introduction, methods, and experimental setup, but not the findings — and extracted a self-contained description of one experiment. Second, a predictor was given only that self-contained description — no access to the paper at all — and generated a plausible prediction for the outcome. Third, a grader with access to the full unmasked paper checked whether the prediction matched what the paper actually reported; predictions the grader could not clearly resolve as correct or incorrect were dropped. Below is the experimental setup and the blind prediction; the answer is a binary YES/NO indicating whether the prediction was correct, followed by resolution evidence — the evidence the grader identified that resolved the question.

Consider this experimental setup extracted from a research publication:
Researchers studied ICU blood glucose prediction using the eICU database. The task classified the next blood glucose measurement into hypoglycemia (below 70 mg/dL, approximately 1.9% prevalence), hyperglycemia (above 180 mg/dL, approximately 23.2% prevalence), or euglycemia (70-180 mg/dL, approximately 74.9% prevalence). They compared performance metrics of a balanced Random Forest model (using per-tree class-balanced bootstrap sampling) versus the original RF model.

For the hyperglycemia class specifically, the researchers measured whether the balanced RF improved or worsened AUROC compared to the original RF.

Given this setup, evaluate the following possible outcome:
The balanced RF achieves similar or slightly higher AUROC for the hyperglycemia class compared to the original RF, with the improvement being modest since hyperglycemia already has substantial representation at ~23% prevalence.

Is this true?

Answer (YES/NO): NO